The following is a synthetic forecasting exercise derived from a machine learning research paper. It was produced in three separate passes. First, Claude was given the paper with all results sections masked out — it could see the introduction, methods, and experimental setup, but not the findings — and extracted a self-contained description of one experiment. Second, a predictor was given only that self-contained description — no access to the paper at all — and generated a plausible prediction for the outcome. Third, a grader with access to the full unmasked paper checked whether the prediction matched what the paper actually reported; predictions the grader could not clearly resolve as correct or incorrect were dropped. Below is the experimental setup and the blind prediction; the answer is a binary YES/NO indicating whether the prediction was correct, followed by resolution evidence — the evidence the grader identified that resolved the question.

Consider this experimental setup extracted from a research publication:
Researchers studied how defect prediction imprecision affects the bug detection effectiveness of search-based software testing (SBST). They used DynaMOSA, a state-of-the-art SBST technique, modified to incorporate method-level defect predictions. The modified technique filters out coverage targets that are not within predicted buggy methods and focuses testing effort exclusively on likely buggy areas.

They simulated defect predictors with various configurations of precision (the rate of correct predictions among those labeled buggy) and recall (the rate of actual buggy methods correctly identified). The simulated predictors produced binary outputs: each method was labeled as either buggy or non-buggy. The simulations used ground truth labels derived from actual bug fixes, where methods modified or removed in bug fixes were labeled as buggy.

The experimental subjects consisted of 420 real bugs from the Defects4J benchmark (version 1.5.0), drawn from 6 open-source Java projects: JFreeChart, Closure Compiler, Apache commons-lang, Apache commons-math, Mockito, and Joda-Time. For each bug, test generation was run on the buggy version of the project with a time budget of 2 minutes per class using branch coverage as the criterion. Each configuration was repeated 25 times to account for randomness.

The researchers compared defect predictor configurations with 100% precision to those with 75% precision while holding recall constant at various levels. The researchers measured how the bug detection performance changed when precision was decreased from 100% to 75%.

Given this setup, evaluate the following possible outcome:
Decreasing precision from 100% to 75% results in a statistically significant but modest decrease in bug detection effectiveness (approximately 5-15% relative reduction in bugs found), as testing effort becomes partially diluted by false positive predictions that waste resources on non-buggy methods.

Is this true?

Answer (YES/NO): NO